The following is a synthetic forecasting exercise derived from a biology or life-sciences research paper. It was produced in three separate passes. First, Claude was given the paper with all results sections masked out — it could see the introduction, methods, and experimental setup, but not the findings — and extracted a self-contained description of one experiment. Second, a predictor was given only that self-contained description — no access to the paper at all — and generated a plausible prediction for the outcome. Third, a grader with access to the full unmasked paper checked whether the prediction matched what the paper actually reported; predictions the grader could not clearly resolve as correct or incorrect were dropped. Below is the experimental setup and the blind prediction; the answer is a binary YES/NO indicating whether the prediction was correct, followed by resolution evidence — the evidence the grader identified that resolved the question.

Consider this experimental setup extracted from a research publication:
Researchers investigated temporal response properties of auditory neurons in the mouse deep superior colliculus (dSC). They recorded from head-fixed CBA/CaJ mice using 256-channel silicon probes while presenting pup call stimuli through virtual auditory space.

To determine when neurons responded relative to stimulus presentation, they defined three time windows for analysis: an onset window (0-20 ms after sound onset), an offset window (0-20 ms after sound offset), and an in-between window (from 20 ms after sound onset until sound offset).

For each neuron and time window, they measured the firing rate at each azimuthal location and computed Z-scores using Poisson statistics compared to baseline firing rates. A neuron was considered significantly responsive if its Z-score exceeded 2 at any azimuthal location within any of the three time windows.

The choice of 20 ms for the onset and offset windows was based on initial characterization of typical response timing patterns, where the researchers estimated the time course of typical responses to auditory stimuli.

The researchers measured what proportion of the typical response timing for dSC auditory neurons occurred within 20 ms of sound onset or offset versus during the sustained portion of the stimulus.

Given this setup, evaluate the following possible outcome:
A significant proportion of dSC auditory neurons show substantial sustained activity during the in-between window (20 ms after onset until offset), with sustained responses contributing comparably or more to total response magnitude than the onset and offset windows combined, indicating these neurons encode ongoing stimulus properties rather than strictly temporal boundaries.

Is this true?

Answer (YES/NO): NO